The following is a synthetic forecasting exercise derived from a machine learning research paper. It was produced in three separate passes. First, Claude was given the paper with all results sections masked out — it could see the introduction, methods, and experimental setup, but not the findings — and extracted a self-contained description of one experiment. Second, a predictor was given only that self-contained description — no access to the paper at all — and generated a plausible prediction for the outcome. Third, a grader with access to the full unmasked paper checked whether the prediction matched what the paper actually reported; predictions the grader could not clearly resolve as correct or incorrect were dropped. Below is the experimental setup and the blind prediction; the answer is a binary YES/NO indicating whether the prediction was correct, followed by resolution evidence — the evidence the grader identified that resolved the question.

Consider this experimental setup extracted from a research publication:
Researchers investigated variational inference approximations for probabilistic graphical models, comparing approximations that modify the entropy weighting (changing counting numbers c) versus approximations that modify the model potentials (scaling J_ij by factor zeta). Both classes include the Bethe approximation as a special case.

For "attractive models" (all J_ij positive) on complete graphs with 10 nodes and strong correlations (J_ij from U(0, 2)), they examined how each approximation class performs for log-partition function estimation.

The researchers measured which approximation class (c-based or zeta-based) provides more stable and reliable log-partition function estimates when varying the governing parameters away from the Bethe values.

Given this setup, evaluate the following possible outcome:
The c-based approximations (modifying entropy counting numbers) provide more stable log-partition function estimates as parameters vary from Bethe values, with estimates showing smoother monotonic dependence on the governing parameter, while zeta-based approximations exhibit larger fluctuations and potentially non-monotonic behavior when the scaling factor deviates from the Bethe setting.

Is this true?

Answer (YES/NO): YES